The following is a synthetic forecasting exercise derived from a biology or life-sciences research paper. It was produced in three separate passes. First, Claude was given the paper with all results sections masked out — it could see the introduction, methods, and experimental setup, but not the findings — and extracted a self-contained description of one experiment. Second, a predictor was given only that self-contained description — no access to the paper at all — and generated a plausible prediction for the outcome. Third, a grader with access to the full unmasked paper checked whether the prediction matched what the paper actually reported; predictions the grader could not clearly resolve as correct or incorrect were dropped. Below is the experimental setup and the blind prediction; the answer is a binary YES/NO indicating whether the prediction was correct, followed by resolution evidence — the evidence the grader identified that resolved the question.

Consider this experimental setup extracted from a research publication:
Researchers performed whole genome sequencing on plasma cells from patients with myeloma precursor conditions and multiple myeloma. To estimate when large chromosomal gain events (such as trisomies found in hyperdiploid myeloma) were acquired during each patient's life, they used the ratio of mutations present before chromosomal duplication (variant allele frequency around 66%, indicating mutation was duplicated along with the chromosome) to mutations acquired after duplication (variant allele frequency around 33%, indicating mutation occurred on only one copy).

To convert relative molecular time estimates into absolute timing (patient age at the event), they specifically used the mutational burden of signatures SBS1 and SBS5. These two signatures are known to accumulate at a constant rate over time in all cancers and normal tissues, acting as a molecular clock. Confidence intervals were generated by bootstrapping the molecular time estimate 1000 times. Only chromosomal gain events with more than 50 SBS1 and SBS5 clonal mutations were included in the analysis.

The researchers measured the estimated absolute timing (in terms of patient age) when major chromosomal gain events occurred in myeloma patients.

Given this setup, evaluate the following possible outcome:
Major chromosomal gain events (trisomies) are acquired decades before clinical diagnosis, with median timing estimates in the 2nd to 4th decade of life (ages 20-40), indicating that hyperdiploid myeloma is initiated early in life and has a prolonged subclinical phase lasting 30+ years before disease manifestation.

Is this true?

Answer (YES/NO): YES